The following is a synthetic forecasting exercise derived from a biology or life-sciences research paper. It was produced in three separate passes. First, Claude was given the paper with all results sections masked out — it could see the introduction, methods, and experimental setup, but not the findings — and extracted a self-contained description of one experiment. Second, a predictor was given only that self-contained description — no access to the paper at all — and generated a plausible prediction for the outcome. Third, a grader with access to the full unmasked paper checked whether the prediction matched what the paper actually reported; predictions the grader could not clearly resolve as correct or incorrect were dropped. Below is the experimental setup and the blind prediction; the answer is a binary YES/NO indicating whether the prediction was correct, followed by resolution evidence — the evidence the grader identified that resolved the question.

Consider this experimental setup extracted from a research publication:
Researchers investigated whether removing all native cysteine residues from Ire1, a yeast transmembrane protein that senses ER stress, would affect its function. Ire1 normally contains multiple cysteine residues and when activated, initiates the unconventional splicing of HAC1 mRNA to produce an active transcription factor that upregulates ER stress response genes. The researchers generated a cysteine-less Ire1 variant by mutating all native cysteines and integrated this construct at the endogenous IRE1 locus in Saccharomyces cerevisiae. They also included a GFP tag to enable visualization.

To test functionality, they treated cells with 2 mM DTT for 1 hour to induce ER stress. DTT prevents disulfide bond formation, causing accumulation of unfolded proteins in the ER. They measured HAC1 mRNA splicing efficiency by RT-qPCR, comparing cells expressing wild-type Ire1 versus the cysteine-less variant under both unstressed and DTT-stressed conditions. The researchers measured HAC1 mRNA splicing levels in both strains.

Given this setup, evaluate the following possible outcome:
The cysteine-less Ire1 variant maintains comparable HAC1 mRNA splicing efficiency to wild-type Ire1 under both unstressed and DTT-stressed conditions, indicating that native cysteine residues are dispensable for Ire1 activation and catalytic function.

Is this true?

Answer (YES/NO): YES